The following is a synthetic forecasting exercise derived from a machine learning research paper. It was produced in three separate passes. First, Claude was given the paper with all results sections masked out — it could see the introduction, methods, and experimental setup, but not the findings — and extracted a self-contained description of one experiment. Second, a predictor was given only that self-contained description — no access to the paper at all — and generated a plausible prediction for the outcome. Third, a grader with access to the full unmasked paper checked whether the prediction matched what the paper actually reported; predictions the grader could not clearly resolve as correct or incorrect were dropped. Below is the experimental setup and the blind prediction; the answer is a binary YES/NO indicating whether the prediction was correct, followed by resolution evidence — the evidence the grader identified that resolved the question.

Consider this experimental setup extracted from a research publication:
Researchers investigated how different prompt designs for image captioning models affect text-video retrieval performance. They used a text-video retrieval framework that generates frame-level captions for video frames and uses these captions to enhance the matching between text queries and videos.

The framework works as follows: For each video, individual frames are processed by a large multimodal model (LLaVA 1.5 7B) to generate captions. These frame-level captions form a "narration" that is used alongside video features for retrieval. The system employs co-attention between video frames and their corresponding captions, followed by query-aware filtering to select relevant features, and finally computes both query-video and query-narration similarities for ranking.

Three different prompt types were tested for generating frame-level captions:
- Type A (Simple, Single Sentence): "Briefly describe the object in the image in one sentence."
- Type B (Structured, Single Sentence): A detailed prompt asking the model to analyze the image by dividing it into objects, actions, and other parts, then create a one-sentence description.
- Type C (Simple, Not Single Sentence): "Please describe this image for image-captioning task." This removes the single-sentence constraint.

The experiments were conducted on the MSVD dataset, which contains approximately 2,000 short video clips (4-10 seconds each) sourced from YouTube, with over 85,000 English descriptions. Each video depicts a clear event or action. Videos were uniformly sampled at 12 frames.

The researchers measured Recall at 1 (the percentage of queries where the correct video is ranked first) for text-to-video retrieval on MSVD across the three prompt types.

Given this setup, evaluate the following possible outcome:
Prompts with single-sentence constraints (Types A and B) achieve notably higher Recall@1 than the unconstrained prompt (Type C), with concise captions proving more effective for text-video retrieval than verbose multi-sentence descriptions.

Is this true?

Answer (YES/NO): NO